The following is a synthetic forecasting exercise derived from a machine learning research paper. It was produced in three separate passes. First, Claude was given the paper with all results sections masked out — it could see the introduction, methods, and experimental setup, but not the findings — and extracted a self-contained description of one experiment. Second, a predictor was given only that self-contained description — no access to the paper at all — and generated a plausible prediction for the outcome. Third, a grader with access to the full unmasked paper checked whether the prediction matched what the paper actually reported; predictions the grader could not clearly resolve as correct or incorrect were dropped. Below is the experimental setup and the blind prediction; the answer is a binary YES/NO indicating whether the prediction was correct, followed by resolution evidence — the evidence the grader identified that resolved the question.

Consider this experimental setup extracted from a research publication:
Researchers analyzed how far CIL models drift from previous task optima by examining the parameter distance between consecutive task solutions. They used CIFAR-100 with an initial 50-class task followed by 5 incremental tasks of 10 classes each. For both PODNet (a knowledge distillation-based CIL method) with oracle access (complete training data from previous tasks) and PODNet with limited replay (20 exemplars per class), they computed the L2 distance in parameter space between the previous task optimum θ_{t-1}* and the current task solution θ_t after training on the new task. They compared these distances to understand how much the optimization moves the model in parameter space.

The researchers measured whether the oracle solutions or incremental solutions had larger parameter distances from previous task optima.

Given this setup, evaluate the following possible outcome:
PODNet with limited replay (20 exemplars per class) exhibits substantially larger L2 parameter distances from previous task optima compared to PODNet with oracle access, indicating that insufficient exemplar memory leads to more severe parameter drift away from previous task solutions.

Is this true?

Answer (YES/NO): YES